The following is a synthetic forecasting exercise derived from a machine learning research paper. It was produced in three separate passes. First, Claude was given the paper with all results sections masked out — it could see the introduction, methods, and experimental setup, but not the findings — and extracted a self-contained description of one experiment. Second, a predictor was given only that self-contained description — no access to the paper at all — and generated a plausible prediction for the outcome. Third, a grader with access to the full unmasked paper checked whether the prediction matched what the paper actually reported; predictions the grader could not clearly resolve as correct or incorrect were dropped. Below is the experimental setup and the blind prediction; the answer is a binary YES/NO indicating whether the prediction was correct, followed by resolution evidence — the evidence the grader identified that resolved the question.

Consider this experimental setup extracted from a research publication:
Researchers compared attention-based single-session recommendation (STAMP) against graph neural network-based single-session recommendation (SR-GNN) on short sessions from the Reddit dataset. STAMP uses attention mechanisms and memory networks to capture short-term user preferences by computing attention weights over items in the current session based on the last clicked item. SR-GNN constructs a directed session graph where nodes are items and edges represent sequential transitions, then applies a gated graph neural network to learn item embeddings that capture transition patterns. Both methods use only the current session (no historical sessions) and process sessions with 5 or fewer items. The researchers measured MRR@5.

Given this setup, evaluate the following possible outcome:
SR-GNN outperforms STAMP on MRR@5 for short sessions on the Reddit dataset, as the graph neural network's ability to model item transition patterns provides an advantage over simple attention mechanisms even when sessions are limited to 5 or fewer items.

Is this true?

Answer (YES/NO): YES